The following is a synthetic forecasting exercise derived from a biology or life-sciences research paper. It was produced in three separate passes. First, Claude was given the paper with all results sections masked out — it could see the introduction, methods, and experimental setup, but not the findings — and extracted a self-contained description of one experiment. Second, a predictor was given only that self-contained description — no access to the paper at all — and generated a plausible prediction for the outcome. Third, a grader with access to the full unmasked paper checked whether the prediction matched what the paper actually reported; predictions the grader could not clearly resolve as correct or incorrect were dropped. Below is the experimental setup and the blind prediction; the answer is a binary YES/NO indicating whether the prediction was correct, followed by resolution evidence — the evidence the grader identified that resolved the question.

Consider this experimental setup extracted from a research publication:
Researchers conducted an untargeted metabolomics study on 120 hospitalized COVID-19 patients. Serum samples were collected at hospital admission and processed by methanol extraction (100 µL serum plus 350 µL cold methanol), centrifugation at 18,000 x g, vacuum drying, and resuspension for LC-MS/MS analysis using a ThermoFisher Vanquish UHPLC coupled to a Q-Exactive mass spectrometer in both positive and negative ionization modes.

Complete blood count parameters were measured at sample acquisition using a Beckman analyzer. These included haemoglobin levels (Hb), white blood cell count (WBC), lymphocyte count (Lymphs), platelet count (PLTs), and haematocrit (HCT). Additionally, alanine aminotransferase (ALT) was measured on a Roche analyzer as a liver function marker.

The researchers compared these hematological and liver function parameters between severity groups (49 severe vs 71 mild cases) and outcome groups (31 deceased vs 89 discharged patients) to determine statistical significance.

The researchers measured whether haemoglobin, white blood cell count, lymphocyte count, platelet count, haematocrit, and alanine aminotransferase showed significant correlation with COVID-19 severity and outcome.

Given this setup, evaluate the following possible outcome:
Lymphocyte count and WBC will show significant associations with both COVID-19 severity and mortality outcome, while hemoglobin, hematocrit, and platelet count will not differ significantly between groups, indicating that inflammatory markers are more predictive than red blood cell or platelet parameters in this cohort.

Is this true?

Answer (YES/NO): NO